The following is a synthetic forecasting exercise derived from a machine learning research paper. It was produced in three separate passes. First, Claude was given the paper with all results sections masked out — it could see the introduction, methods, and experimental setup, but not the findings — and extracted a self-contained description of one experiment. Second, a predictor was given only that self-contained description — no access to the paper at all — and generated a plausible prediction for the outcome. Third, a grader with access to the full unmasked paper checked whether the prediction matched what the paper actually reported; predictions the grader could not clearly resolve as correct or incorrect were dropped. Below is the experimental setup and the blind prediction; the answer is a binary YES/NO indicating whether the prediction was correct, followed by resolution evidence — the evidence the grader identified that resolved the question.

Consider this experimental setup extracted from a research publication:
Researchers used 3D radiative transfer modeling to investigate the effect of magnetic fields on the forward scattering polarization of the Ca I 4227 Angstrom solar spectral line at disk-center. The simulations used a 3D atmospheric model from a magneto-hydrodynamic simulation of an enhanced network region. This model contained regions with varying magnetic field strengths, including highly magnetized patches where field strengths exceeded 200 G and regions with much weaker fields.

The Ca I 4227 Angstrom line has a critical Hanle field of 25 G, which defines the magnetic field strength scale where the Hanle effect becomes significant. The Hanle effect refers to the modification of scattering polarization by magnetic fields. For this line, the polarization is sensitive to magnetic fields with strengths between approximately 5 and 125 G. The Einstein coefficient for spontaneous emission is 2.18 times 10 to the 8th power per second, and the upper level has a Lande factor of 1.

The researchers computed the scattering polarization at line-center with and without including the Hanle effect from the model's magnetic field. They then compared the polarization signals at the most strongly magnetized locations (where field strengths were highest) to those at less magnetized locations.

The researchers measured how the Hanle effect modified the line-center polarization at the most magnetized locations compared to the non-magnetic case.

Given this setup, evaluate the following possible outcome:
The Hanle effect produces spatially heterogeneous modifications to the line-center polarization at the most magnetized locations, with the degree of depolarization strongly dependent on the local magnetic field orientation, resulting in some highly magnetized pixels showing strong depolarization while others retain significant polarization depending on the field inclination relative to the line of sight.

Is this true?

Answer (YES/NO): NO